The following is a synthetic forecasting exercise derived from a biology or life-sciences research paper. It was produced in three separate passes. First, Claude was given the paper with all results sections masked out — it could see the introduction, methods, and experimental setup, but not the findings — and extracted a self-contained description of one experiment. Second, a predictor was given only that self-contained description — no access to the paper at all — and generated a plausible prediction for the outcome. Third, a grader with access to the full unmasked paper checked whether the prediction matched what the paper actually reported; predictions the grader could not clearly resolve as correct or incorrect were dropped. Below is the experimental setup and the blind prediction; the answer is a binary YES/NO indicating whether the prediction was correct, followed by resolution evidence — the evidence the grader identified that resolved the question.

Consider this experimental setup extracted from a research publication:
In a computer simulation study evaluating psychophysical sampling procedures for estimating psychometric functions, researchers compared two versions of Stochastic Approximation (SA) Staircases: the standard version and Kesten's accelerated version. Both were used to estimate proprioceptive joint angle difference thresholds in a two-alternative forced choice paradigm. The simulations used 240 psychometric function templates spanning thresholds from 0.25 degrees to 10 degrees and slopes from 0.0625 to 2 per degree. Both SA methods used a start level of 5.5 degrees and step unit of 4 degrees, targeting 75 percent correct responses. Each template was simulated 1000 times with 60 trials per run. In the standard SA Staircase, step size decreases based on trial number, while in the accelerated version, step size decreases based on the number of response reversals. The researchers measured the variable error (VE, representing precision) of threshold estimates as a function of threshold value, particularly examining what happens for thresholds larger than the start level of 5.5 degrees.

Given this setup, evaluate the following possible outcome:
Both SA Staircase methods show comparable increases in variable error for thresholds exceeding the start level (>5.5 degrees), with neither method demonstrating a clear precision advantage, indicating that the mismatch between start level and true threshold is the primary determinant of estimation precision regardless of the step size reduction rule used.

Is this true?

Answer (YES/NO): YES